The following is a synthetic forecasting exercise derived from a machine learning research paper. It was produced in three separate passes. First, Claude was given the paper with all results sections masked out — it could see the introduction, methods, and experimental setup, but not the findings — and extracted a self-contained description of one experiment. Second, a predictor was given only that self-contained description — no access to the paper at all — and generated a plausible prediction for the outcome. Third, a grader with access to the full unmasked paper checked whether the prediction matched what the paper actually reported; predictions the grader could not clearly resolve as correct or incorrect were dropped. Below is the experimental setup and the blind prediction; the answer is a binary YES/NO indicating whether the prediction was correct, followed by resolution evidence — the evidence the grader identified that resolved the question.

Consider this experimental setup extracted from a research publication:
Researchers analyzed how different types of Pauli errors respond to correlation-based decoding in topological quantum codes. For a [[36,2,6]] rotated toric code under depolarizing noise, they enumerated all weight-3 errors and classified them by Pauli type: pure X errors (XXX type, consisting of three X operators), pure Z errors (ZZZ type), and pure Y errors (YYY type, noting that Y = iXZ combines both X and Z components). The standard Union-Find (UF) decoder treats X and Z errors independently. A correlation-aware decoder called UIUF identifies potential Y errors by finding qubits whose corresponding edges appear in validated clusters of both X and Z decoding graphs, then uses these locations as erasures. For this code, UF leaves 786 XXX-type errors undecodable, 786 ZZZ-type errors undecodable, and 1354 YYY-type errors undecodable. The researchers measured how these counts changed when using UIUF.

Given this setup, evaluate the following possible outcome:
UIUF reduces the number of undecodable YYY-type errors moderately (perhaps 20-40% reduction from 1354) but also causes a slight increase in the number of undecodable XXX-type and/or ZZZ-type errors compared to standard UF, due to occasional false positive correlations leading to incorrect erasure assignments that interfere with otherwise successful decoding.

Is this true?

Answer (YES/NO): NO